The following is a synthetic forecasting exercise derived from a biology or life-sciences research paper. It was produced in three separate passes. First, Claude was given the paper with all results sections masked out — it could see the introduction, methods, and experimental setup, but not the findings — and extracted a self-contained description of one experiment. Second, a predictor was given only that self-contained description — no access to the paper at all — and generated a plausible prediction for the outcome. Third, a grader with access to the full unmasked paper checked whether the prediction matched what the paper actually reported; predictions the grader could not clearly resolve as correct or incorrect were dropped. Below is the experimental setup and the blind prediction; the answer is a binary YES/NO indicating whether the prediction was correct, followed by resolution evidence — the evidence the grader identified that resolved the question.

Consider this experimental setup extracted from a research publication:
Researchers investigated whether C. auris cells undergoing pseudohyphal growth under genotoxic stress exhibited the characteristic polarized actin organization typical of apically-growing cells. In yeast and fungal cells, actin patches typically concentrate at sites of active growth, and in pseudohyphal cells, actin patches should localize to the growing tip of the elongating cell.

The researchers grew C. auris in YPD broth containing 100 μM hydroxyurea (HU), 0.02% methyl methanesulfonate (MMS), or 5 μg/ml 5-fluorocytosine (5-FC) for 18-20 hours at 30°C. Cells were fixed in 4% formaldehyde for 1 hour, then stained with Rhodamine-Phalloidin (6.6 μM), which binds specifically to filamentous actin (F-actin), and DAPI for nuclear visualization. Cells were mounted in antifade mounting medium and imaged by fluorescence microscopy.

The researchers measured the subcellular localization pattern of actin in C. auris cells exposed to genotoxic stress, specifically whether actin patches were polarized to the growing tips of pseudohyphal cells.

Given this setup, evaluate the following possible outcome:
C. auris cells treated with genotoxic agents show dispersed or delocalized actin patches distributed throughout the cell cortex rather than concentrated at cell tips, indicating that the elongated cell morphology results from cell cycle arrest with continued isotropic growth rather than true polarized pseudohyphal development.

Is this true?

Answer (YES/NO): NO